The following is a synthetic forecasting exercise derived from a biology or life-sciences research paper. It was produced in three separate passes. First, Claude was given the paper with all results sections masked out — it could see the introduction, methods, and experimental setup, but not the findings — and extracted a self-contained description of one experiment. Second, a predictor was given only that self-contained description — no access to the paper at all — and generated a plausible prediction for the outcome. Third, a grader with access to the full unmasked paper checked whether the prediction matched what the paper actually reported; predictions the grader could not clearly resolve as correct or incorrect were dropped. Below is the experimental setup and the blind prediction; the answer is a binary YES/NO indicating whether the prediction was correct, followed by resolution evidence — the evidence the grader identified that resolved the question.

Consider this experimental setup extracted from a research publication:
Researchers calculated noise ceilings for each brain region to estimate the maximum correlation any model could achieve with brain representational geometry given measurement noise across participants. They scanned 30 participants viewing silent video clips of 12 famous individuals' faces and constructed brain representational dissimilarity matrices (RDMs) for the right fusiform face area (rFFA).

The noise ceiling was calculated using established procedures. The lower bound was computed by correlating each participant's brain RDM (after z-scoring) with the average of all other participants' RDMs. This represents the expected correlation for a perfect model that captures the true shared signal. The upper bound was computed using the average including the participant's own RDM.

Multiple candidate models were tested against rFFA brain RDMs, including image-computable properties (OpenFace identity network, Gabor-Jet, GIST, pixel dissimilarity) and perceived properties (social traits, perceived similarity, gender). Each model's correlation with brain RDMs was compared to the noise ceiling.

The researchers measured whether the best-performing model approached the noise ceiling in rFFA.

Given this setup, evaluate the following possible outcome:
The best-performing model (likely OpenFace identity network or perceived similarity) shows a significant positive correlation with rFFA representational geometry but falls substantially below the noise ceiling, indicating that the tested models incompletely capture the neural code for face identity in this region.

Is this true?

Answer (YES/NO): YES